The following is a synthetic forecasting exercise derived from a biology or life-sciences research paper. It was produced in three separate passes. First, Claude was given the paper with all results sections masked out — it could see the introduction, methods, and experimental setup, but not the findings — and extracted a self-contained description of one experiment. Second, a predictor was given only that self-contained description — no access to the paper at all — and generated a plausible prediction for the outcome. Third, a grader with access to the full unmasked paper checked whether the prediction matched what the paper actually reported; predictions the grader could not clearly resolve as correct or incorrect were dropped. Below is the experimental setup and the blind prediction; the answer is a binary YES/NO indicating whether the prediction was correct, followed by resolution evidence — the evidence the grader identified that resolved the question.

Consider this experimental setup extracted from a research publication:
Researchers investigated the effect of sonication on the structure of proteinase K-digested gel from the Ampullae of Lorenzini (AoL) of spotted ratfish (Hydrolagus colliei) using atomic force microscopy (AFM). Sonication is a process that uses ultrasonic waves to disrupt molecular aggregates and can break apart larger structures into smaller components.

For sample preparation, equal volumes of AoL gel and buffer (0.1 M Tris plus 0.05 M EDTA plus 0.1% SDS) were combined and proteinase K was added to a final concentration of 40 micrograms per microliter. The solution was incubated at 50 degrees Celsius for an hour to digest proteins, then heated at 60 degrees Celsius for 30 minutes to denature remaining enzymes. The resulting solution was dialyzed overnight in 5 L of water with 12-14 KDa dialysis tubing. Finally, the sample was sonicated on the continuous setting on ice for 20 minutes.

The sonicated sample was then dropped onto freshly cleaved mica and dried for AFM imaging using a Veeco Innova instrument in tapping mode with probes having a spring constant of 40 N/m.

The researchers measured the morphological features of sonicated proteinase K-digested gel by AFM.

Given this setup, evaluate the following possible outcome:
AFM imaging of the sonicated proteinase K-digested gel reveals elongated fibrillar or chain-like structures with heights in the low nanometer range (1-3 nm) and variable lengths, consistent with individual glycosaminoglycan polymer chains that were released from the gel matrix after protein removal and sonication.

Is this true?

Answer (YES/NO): NO